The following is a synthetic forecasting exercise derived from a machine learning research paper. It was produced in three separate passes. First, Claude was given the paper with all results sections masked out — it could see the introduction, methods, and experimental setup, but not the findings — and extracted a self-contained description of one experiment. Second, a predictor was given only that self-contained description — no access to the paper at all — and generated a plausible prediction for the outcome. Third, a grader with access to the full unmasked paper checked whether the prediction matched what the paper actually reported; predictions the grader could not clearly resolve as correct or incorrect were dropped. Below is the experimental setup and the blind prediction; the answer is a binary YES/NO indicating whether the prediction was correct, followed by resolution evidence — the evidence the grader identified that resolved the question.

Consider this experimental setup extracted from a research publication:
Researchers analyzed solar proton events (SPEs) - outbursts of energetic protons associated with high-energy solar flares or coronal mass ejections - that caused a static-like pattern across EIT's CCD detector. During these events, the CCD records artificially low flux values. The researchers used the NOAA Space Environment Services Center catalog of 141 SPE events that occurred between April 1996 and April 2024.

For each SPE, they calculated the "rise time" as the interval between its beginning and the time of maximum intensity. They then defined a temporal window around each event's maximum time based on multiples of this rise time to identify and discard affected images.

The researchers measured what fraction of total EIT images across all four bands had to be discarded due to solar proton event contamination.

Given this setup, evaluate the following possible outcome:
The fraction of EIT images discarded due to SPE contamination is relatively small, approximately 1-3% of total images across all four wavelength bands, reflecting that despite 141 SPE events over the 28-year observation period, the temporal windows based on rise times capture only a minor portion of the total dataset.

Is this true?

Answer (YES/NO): NO